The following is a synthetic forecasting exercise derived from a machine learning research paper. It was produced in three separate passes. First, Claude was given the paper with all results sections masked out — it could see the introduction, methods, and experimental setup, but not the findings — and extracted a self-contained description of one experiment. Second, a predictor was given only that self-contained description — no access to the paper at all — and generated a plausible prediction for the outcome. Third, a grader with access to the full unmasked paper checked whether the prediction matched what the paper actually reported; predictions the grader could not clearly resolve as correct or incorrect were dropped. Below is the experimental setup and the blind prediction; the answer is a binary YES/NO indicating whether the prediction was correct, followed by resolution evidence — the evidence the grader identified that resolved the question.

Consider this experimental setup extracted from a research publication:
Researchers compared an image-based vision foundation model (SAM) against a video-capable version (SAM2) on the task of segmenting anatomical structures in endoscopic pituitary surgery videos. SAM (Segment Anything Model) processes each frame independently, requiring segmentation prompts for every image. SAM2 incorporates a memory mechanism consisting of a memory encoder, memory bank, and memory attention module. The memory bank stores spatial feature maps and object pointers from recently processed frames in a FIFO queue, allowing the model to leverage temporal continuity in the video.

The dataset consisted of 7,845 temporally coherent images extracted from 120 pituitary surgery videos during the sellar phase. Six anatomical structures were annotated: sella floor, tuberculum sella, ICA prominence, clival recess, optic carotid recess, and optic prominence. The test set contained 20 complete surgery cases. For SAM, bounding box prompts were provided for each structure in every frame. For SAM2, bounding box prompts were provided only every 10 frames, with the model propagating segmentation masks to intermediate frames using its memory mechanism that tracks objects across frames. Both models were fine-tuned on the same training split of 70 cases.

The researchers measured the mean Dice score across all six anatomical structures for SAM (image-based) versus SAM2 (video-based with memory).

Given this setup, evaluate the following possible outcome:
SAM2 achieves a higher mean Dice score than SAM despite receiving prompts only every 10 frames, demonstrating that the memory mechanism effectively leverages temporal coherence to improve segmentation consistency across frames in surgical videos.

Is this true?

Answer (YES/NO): YES